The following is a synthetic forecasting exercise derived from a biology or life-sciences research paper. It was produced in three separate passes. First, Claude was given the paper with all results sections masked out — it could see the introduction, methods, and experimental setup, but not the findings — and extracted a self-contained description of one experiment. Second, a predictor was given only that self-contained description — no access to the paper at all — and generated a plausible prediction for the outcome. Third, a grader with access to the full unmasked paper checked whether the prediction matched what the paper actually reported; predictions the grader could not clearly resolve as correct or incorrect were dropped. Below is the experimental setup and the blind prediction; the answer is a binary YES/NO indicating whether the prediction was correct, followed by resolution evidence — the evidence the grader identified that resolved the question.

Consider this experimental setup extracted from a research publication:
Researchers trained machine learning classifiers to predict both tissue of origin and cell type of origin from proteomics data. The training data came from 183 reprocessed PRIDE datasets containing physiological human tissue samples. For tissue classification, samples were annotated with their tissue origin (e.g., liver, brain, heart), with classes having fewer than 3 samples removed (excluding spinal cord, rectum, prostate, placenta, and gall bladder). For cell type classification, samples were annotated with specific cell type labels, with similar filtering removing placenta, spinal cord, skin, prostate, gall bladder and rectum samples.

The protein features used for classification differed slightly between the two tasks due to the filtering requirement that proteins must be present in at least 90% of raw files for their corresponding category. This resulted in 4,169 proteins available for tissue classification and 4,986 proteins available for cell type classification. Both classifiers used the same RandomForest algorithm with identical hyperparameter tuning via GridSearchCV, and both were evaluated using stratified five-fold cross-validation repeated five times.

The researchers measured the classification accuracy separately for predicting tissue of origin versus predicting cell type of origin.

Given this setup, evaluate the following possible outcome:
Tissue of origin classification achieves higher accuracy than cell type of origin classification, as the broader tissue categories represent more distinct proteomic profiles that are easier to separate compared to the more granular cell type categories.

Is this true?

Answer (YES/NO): NO